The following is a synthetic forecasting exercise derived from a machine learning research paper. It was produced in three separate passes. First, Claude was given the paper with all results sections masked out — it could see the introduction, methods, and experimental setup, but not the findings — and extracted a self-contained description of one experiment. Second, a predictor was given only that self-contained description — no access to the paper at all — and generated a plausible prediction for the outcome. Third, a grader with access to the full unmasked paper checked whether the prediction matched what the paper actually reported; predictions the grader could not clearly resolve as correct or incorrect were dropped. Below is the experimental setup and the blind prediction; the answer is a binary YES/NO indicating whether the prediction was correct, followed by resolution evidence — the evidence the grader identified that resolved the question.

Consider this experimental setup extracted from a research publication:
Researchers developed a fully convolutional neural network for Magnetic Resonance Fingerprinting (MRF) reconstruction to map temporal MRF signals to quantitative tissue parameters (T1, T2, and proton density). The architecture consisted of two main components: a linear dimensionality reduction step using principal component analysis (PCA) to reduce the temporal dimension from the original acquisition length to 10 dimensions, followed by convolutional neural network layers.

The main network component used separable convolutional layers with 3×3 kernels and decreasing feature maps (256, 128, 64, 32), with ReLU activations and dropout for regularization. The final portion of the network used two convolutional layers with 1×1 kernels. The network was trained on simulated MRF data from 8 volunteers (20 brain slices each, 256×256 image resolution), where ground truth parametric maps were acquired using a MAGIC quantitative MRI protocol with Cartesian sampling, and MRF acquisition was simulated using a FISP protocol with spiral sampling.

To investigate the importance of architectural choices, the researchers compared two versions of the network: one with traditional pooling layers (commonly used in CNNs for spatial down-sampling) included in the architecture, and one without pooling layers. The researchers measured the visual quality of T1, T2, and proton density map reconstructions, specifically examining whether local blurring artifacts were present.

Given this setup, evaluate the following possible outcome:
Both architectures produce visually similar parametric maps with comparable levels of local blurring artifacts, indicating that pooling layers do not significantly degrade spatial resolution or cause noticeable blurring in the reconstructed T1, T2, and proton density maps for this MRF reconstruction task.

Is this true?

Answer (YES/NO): NO